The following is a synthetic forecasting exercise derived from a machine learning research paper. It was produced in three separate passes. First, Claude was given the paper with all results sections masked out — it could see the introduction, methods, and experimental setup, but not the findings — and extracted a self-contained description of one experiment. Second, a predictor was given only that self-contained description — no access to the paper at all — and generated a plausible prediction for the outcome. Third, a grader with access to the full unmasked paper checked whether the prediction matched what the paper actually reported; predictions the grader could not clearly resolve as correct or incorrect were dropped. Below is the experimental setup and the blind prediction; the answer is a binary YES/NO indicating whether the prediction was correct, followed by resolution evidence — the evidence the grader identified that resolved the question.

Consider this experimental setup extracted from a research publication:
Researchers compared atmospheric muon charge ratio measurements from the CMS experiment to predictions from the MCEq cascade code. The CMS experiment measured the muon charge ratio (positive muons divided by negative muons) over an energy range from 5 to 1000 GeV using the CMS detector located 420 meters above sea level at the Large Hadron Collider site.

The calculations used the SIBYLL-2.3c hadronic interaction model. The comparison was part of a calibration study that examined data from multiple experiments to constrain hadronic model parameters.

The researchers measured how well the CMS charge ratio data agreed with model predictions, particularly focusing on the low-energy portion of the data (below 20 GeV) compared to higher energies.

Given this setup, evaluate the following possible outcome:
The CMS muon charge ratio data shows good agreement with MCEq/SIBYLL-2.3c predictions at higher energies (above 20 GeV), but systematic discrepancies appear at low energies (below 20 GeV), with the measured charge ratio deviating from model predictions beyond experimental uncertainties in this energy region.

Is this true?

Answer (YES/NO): YES